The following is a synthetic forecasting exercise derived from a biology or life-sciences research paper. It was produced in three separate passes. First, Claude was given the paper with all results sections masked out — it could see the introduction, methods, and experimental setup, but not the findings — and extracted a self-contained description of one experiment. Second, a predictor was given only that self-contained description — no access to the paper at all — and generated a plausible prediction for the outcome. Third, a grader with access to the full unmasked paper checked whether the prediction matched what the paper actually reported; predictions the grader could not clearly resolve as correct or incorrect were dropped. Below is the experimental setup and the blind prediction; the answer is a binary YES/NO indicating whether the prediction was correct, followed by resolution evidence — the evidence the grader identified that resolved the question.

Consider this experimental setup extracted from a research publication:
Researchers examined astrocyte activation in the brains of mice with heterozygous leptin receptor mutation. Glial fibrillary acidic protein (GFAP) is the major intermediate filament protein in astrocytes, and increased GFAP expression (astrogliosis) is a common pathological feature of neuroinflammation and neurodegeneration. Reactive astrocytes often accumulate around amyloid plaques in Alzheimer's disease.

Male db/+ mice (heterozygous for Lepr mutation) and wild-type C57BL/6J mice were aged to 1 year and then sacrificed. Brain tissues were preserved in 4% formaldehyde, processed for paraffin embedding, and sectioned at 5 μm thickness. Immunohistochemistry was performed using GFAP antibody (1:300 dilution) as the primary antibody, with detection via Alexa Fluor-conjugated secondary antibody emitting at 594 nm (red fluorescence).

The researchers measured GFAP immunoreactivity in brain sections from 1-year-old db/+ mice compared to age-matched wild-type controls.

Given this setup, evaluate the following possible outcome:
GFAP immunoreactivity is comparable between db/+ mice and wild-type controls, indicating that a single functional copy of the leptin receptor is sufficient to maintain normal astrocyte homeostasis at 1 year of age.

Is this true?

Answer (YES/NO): NO